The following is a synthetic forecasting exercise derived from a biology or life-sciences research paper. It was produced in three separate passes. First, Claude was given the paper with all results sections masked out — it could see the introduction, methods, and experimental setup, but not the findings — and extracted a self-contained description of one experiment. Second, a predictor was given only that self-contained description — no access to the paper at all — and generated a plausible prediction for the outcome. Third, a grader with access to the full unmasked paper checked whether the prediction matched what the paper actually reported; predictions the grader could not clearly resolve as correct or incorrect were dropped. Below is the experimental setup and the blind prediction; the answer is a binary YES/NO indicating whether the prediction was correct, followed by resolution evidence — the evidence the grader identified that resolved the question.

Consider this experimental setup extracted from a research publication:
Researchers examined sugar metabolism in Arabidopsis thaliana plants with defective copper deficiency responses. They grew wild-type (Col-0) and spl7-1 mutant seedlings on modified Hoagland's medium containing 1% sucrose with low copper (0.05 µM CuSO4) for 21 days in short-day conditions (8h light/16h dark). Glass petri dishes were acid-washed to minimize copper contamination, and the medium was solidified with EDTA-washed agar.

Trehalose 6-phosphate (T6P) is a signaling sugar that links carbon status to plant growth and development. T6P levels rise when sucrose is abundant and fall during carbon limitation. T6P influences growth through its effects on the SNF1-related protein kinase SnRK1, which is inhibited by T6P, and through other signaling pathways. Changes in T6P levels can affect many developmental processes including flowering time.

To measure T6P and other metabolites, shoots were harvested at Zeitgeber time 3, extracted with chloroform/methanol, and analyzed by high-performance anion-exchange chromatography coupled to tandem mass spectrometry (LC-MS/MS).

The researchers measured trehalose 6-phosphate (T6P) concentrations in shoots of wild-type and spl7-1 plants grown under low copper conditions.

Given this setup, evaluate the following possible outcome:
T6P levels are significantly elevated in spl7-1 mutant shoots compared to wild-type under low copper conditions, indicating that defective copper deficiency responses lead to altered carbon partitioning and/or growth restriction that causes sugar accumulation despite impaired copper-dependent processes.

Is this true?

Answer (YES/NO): YES